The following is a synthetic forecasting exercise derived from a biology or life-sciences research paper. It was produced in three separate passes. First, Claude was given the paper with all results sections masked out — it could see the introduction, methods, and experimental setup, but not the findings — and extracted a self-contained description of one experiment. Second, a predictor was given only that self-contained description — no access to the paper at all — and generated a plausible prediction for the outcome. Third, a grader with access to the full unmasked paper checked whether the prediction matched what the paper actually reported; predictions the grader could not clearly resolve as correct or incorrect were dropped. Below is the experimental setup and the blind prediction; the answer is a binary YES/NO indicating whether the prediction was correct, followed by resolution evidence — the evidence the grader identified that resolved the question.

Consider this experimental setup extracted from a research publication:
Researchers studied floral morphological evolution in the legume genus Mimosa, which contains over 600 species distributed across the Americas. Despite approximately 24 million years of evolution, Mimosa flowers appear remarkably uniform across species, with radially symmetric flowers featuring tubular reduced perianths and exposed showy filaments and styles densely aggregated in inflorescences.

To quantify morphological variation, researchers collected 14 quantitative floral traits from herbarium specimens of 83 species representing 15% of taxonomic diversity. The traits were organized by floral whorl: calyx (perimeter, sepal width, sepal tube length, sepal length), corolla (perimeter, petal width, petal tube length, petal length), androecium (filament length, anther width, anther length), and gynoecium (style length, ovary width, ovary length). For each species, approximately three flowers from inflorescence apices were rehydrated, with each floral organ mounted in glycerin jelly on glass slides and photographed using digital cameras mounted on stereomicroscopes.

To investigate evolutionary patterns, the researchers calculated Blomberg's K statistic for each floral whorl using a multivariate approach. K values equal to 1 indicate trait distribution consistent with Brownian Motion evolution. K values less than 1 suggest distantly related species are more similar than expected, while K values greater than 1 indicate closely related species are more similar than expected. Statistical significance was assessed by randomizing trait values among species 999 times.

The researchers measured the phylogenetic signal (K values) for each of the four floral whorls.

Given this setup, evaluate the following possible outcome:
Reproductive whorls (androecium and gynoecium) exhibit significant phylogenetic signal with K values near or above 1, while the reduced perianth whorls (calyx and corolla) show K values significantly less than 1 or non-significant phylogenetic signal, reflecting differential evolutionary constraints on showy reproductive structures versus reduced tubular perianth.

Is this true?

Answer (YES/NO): NO